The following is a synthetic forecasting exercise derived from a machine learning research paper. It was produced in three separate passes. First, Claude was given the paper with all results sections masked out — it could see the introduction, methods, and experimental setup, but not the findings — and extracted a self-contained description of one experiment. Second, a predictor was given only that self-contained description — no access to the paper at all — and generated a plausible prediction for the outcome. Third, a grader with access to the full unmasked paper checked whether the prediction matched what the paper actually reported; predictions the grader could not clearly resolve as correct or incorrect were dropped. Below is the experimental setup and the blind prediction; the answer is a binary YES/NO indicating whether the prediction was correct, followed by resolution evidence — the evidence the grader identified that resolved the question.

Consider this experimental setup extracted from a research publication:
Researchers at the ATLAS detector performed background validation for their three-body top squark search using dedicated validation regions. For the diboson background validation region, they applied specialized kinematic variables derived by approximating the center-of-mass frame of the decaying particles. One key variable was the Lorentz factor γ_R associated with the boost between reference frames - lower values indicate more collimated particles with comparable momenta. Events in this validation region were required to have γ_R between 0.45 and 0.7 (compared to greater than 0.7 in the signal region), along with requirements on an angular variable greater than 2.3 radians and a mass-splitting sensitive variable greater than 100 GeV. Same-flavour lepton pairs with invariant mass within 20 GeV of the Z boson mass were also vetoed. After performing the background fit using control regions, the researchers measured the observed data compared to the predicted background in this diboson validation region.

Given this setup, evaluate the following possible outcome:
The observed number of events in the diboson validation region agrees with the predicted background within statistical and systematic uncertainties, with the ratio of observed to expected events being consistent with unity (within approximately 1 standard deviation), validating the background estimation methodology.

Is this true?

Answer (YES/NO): YES